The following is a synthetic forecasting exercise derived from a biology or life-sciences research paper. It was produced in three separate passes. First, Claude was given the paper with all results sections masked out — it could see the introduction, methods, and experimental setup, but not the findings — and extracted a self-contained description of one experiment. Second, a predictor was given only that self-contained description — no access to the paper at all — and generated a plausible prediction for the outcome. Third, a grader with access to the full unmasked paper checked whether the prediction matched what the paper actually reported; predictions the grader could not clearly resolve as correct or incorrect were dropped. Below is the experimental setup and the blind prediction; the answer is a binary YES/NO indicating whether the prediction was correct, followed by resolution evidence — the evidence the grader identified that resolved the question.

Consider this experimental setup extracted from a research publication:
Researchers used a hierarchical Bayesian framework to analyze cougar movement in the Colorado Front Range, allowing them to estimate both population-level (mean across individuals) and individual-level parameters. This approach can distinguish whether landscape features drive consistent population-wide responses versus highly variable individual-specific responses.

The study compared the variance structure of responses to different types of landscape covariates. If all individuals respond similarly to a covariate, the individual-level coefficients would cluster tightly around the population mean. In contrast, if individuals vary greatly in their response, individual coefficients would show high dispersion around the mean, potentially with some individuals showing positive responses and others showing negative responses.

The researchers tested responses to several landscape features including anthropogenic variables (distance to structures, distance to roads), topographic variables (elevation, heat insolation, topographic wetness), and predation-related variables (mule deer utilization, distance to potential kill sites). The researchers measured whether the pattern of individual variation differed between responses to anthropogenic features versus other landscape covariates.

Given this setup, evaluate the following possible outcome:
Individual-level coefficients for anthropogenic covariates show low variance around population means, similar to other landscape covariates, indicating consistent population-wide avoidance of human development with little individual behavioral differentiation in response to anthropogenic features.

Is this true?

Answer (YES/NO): NO